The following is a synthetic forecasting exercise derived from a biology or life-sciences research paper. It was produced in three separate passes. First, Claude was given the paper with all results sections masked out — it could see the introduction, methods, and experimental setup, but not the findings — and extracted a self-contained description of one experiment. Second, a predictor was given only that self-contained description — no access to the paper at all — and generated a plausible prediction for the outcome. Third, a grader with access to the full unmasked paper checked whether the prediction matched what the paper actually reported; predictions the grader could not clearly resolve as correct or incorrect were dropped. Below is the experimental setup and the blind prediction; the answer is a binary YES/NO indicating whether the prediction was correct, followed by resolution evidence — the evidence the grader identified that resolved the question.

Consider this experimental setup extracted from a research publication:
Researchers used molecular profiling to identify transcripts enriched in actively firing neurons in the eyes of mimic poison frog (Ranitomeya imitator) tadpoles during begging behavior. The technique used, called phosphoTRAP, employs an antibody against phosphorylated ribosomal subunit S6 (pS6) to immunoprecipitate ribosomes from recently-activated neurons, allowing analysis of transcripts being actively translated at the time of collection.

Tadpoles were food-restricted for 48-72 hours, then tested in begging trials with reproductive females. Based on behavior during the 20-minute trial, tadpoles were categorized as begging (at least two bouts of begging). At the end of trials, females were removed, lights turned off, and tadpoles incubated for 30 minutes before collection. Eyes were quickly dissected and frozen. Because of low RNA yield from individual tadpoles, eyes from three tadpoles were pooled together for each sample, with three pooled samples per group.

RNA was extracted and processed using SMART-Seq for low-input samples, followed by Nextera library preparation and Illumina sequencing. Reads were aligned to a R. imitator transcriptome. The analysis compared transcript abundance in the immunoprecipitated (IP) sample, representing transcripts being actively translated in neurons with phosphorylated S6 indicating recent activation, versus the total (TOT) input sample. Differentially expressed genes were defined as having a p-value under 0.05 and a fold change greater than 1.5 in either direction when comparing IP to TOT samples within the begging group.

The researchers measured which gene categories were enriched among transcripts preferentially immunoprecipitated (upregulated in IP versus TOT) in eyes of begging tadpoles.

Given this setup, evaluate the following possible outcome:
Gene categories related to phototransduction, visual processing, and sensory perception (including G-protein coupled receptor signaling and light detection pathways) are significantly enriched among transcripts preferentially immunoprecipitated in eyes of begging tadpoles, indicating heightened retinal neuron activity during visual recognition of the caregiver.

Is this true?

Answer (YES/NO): NO